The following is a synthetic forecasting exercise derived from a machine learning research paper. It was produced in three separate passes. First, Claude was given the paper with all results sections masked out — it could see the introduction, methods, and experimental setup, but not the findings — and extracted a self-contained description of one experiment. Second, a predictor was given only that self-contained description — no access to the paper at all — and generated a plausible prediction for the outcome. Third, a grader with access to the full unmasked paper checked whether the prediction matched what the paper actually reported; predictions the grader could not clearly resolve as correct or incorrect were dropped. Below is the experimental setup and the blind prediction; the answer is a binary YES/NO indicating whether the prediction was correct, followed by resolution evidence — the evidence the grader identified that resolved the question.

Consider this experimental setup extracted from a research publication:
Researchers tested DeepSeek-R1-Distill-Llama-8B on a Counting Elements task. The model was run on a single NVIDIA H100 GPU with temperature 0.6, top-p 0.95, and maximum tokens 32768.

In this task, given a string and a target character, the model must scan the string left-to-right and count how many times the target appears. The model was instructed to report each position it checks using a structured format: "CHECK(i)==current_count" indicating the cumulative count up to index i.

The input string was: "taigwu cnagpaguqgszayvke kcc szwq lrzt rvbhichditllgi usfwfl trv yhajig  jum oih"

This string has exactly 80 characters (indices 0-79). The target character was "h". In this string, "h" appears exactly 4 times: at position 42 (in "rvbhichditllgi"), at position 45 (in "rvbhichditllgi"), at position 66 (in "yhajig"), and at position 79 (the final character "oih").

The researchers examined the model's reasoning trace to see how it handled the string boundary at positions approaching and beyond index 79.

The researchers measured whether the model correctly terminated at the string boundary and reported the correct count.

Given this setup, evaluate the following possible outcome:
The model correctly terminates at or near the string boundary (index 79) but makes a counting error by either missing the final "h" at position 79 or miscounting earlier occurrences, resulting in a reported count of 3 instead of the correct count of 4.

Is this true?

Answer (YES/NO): NO